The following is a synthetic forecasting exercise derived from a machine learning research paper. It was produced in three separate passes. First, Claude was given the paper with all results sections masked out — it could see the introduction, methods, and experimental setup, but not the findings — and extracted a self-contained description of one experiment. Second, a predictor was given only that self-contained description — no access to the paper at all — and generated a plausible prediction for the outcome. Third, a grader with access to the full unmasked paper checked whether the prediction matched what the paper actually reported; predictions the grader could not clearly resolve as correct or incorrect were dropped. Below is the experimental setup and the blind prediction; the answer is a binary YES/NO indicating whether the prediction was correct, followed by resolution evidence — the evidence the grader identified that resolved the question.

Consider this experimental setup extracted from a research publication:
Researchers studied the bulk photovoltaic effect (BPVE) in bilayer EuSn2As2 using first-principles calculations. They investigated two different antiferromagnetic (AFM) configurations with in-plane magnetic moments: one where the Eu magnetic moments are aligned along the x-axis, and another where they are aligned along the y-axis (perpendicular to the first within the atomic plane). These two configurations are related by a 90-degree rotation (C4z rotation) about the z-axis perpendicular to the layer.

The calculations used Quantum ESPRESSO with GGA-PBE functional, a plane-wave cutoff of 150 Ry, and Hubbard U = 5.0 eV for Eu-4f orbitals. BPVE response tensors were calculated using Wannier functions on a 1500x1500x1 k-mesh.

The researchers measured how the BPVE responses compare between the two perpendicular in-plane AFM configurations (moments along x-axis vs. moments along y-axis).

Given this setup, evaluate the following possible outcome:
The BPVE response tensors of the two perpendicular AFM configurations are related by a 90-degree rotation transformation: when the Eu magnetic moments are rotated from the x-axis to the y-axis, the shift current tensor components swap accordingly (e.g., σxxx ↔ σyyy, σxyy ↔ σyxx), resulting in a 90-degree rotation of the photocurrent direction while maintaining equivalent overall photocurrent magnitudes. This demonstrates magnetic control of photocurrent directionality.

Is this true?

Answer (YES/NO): NO